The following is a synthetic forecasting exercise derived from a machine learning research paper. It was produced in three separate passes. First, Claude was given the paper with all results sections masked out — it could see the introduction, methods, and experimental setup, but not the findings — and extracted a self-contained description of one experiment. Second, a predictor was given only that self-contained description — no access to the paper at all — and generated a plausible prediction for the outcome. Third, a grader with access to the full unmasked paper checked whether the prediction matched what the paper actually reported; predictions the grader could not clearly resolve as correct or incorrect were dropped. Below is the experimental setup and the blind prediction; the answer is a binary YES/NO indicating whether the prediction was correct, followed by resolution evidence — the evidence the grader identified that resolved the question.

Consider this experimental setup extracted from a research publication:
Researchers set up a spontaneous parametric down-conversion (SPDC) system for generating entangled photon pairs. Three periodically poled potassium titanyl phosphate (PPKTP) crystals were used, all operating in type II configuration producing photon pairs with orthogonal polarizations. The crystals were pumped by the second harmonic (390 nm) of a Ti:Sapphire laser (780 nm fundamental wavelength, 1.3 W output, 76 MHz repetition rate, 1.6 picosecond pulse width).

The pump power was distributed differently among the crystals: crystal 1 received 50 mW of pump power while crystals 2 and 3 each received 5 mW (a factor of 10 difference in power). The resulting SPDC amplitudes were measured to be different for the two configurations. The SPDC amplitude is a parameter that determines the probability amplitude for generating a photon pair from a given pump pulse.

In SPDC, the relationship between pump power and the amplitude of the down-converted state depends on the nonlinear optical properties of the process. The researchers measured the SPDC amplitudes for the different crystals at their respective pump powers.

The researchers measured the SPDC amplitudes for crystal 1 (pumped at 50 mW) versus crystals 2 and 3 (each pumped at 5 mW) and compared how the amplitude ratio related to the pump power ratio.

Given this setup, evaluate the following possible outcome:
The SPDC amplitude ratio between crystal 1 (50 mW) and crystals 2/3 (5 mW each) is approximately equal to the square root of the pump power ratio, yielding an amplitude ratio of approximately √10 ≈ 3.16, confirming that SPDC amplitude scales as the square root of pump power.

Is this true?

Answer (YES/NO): NO